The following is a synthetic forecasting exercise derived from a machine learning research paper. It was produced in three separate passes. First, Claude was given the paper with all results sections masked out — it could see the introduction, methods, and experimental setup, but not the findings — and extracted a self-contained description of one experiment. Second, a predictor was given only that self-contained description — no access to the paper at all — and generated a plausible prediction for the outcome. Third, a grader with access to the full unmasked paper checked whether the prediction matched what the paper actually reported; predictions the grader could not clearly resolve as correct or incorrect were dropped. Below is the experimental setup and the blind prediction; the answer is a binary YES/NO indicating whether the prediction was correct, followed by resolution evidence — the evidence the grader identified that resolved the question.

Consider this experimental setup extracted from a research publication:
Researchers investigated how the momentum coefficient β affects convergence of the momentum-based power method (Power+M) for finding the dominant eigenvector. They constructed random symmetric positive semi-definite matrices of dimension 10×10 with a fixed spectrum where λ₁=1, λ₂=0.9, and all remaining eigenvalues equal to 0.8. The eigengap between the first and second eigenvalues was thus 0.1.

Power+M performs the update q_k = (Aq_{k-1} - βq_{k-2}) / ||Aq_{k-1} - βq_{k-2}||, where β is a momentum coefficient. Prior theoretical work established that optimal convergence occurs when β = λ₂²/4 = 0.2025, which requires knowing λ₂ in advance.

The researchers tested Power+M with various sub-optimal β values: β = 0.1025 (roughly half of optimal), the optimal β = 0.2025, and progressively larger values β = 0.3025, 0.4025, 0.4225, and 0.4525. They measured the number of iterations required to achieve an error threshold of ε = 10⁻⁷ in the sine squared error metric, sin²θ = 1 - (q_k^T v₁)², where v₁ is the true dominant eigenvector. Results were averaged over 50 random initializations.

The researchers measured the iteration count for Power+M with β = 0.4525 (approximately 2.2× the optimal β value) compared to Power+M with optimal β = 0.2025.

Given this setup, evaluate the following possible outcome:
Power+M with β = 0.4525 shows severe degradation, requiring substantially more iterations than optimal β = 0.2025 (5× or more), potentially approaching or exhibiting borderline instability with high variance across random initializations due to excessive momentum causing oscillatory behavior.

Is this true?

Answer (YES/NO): NO